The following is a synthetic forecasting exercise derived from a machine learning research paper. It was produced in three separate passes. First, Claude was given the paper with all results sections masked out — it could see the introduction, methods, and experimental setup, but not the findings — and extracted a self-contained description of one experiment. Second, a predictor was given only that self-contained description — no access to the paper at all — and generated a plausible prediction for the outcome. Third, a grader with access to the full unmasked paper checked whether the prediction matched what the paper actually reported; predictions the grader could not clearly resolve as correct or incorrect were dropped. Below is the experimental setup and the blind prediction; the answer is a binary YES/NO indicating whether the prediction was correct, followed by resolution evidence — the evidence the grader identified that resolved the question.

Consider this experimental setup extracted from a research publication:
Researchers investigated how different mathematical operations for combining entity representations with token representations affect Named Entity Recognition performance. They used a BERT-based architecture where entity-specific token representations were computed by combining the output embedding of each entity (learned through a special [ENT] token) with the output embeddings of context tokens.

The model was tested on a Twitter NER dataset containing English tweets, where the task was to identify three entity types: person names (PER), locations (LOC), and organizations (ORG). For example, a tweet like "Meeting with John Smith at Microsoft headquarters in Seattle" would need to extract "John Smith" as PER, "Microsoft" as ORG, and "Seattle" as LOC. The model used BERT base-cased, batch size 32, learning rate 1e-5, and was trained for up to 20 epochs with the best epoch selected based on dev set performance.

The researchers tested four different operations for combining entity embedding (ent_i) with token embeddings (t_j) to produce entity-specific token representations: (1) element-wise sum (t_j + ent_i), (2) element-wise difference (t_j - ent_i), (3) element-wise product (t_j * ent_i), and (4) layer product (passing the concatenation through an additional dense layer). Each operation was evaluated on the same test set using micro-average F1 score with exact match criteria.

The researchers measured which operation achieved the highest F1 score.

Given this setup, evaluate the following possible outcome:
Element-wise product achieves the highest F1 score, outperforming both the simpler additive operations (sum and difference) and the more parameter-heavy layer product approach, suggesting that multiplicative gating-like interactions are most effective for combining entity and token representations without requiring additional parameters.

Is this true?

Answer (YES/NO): NO